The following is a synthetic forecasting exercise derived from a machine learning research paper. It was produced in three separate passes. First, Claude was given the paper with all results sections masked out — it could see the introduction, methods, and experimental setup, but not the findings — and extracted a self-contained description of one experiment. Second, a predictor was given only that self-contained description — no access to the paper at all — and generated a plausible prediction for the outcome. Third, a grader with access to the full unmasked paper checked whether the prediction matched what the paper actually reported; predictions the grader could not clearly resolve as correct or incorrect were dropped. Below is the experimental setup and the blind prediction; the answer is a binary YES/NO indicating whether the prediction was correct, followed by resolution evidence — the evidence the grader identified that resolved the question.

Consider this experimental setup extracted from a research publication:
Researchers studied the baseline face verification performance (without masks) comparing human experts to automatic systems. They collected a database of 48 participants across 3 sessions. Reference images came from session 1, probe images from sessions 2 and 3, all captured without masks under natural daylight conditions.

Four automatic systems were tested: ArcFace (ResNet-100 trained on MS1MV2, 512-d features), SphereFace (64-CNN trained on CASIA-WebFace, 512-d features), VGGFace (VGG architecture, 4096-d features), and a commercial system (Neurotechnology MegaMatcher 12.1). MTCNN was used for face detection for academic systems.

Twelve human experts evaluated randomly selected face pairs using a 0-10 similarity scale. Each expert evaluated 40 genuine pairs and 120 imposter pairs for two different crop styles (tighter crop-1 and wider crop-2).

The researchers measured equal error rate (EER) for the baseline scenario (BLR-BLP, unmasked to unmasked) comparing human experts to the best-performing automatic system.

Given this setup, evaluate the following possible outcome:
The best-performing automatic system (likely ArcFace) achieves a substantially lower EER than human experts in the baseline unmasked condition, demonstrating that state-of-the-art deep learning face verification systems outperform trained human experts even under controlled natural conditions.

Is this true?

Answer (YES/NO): NO